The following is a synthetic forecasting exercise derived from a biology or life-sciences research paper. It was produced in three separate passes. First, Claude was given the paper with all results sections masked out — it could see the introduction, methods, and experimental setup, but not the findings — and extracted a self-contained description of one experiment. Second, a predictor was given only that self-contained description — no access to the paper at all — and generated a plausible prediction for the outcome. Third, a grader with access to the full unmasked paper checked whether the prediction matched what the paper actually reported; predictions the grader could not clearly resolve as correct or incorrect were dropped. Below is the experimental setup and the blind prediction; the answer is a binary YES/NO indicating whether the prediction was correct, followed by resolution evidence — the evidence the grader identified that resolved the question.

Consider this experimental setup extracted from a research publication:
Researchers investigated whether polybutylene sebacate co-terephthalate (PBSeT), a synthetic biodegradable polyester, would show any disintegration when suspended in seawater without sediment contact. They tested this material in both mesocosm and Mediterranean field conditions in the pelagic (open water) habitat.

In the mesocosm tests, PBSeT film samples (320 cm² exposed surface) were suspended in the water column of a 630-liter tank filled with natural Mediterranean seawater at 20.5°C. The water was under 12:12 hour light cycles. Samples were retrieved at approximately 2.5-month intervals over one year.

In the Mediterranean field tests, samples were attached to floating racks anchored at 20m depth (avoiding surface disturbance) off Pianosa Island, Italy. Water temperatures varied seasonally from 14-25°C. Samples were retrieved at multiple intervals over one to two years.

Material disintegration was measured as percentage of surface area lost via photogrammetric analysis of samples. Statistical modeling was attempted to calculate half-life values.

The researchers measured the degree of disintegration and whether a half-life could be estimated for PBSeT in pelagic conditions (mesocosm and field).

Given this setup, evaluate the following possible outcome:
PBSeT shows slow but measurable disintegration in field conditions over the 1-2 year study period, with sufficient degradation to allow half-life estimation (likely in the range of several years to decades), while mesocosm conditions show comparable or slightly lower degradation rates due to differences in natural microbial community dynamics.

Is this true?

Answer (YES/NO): NO